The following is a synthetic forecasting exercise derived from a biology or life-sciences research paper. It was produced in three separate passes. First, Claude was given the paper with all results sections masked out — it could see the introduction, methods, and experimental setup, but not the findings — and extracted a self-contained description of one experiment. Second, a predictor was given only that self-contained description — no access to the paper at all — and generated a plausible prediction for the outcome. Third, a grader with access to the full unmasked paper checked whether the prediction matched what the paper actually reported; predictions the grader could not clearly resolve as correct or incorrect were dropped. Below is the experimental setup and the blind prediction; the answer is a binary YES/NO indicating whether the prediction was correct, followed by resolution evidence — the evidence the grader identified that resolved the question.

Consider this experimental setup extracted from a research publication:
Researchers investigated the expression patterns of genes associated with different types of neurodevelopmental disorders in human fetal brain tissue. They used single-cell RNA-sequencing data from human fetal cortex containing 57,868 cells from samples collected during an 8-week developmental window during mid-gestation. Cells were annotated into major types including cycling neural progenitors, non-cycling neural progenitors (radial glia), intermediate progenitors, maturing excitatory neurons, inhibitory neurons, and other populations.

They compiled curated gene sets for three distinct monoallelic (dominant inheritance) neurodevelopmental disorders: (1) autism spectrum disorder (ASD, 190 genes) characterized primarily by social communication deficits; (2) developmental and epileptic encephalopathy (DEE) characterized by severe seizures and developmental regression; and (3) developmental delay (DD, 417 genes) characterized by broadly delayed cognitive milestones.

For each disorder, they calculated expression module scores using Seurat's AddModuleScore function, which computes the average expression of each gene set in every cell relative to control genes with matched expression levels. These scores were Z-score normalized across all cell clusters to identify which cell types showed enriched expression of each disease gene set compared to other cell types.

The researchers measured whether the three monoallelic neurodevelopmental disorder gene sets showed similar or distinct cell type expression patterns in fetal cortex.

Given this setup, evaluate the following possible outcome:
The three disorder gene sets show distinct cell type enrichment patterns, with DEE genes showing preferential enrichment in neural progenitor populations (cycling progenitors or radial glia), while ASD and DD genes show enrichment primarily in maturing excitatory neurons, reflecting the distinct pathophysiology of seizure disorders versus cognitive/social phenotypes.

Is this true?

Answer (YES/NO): NO